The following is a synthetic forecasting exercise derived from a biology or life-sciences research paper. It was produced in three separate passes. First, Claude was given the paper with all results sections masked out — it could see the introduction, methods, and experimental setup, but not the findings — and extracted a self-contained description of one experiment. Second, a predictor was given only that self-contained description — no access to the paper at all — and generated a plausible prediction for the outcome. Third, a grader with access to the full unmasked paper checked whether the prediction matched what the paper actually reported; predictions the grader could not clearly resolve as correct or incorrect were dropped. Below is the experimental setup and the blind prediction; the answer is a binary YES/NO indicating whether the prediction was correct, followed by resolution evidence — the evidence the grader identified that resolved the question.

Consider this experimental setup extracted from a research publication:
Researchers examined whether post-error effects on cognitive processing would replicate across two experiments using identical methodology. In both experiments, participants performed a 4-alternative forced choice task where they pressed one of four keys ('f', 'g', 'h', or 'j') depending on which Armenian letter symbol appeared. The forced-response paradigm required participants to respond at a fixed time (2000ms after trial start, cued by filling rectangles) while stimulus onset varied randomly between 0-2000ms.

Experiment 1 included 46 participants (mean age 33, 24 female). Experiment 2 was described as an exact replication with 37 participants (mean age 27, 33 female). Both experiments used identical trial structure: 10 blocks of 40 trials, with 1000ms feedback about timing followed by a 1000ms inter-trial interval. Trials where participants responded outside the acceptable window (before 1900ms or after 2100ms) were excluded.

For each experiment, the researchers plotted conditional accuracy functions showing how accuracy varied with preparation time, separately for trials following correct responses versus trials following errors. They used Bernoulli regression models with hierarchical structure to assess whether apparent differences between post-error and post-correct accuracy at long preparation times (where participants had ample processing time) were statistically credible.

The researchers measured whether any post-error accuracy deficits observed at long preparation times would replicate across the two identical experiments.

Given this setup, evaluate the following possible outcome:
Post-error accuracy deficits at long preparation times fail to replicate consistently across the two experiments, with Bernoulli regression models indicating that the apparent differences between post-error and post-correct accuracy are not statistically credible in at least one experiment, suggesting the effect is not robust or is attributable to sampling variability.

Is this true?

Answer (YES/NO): NO